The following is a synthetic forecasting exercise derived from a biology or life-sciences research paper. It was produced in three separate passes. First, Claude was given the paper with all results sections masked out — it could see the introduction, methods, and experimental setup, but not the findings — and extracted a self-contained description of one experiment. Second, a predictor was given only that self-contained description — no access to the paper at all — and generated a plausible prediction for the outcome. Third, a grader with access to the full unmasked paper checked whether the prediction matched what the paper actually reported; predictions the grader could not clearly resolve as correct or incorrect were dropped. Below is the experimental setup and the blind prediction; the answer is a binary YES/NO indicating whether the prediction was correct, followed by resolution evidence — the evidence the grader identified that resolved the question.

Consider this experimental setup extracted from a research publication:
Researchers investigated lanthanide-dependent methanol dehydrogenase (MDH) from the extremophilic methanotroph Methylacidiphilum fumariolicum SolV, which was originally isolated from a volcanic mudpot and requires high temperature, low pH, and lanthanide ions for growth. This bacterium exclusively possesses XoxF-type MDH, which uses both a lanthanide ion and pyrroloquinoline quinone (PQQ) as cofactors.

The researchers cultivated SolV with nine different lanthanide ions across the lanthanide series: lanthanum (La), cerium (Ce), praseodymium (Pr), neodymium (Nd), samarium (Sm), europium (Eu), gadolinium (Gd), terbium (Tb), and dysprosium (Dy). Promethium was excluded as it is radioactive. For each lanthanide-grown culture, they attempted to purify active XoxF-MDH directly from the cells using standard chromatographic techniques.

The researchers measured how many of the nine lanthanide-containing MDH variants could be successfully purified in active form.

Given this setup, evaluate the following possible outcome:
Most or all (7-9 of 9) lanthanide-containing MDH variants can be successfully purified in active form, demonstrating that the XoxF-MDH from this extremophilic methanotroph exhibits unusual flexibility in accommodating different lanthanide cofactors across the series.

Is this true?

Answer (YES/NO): YES